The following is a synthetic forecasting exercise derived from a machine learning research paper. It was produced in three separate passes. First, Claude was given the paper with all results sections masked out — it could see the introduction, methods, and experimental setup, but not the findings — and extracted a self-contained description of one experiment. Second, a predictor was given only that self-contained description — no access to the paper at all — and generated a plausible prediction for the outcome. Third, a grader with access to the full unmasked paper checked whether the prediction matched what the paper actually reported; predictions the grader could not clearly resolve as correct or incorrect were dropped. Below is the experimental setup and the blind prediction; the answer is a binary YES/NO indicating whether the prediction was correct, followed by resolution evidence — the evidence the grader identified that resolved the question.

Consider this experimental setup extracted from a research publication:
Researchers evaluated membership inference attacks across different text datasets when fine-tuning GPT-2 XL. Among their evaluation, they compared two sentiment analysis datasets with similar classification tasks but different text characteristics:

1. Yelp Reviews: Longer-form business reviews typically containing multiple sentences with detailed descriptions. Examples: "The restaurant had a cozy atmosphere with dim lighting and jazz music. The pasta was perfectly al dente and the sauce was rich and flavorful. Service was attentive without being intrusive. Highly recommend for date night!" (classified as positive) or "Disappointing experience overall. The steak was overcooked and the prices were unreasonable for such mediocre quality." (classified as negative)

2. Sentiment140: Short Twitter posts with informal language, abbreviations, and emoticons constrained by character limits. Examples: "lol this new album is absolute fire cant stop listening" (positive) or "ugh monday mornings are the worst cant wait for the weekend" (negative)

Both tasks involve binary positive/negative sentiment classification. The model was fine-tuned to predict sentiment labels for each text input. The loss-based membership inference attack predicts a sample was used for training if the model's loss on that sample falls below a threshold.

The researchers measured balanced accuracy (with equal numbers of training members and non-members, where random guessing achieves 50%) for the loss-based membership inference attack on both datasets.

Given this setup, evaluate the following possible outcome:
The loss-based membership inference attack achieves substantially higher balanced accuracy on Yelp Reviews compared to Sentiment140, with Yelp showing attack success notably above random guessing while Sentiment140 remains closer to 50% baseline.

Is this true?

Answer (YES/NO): NO